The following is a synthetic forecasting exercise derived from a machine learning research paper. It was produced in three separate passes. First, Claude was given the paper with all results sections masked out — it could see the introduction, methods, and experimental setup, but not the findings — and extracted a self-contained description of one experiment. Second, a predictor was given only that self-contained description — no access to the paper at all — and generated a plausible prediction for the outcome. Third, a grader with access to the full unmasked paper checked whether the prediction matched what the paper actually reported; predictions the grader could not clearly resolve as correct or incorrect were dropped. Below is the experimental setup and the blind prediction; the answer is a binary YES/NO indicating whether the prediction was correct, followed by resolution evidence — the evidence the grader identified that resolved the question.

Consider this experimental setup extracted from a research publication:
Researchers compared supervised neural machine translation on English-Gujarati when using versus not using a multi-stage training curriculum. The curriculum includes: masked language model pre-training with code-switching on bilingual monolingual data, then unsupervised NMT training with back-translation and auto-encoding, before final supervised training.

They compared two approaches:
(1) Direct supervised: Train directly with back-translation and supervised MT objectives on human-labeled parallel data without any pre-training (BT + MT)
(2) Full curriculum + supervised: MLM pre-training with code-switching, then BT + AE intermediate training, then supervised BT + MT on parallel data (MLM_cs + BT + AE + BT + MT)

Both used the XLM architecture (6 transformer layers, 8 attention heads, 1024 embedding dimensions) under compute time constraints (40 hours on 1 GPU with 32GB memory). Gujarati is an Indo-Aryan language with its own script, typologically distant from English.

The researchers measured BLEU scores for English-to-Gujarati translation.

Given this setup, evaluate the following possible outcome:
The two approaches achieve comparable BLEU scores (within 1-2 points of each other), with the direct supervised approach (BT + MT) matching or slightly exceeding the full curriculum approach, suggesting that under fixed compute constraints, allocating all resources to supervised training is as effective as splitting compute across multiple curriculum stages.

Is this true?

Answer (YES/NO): NO